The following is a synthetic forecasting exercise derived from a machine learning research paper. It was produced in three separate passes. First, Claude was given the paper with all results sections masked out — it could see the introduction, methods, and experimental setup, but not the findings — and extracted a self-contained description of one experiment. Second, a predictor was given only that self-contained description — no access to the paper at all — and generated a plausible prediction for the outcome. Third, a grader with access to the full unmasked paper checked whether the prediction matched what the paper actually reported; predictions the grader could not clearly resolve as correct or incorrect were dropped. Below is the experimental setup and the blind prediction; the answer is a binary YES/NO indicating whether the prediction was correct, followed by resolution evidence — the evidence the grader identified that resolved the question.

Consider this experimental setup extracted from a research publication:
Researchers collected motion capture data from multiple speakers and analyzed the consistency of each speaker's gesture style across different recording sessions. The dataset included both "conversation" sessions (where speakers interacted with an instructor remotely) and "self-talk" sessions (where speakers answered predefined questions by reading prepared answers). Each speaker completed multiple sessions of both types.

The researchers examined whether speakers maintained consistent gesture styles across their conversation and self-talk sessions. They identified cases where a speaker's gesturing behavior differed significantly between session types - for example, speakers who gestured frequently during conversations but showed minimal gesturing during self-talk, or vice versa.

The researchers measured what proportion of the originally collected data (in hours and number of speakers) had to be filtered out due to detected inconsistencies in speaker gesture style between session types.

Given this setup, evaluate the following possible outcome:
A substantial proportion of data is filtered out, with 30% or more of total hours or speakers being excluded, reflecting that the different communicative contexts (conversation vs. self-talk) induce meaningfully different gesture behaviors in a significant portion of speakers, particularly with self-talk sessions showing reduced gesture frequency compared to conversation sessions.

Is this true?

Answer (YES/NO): NO